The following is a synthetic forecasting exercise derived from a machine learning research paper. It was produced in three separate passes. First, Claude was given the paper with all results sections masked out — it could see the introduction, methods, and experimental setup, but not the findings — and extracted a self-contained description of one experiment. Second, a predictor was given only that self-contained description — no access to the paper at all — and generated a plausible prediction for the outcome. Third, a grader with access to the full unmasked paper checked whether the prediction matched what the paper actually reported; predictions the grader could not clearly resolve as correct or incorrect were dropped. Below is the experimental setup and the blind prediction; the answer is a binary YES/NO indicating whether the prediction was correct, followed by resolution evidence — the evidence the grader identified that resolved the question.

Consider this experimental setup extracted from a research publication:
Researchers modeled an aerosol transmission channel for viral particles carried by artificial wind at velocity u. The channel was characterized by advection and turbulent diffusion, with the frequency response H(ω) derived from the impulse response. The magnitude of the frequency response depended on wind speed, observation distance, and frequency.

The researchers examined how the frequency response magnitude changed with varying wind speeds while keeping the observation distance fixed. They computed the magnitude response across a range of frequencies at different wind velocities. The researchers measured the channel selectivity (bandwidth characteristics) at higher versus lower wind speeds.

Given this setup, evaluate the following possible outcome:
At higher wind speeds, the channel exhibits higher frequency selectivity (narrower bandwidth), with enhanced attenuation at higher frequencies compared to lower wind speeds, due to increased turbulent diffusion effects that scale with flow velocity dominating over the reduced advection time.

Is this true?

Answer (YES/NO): NO